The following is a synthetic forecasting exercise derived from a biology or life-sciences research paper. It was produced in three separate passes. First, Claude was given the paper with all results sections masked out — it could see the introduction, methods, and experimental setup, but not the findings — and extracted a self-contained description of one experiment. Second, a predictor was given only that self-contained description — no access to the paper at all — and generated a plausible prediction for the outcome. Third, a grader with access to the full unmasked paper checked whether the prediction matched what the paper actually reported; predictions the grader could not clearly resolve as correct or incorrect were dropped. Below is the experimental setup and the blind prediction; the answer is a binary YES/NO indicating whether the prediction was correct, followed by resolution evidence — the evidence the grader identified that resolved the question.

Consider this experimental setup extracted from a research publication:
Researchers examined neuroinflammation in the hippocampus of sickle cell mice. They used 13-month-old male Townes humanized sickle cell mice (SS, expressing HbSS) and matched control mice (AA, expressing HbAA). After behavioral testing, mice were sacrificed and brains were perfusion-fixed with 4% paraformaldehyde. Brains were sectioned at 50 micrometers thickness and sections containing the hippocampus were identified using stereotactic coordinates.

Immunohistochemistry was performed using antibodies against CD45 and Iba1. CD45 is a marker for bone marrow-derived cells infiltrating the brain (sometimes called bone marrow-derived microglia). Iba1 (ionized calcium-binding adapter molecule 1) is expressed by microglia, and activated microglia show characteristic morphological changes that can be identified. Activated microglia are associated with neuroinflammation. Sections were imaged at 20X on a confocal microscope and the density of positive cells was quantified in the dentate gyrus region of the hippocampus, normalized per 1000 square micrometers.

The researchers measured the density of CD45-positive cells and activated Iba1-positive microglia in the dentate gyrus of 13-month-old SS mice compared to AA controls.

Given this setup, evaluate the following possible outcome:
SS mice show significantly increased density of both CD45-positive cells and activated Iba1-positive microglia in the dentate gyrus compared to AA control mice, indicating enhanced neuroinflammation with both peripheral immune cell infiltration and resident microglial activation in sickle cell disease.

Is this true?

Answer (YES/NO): YES